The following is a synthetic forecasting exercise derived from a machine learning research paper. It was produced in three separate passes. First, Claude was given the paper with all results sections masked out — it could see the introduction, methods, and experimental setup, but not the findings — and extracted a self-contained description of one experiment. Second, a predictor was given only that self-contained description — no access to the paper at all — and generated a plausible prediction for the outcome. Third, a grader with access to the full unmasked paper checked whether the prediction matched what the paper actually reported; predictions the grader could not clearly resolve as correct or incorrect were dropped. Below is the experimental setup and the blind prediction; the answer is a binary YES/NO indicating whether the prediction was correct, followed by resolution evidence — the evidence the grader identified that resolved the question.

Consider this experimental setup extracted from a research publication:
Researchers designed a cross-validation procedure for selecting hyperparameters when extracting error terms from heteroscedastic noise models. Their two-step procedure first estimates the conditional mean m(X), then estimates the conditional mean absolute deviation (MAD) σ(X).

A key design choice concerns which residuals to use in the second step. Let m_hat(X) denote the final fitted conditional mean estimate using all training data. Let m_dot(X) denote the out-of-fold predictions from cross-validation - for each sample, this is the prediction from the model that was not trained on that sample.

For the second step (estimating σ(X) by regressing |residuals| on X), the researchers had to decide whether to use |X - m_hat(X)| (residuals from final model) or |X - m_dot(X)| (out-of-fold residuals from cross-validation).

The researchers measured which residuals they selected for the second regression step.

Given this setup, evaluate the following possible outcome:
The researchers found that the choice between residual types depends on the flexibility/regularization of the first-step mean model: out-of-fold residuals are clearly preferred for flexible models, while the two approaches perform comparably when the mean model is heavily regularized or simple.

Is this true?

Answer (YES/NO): NO